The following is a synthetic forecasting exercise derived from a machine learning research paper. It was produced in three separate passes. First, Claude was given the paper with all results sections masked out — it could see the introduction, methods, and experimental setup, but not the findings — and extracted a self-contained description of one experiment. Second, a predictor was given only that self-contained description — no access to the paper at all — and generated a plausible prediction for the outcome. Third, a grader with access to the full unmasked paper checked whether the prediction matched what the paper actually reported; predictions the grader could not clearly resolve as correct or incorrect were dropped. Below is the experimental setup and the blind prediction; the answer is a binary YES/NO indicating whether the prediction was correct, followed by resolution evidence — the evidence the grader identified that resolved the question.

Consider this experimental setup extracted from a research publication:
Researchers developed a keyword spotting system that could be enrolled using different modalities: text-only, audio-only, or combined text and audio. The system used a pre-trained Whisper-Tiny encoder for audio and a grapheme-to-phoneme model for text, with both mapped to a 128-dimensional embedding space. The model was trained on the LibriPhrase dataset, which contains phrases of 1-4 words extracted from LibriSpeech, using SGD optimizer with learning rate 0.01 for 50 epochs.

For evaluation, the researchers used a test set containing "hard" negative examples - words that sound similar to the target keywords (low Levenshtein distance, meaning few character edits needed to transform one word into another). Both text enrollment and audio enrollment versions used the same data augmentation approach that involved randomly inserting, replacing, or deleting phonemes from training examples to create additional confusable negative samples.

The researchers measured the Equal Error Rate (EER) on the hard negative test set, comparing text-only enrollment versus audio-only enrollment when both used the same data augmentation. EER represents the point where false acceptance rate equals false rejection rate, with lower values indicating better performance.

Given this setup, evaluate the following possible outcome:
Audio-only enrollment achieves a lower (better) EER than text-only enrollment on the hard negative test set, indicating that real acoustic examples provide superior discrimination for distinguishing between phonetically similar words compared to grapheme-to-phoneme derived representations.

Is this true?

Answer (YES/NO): NO